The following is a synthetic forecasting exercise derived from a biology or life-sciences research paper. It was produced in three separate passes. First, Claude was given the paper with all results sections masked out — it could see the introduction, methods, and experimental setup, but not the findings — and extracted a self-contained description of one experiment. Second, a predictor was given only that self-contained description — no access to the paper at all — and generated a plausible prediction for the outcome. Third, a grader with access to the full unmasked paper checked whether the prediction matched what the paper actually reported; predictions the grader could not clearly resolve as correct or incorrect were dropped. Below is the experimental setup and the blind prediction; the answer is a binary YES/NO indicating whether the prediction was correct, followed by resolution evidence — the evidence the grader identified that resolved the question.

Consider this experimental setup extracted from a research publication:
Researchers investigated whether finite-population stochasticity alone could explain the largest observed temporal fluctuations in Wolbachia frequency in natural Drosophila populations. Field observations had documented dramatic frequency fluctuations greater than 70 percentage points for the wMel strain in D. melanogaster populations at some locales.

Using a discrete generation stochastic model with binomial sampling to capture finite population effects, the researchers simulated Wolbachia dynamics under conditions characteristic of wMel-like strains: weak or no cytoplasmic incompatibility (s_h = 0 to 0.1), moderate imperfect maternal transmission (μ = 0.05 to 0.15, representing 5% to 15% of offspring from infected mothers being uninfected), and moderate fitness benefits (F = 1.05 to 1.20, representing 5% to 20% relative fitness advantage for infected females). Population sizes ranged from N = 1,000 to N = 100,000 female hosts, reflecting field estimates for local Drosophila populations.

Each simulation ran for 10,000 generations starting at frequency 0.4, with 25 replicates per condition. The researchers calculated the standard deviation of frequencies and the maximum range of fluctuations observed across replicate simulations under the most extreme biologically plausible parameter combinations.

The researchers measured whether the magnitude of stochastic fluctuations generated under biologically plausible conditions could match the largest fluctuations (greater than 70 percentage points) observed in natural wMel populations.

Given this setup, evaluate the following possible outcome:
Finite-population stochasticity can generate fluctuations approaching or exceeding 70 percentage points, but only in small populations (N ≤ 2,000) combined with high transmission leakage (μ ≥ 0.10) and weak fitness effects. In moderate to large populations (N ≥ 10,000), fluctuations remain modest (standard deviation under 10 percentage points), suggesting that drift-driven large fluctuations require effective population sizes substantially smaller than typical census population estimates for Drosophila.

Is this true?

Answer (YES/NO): NO